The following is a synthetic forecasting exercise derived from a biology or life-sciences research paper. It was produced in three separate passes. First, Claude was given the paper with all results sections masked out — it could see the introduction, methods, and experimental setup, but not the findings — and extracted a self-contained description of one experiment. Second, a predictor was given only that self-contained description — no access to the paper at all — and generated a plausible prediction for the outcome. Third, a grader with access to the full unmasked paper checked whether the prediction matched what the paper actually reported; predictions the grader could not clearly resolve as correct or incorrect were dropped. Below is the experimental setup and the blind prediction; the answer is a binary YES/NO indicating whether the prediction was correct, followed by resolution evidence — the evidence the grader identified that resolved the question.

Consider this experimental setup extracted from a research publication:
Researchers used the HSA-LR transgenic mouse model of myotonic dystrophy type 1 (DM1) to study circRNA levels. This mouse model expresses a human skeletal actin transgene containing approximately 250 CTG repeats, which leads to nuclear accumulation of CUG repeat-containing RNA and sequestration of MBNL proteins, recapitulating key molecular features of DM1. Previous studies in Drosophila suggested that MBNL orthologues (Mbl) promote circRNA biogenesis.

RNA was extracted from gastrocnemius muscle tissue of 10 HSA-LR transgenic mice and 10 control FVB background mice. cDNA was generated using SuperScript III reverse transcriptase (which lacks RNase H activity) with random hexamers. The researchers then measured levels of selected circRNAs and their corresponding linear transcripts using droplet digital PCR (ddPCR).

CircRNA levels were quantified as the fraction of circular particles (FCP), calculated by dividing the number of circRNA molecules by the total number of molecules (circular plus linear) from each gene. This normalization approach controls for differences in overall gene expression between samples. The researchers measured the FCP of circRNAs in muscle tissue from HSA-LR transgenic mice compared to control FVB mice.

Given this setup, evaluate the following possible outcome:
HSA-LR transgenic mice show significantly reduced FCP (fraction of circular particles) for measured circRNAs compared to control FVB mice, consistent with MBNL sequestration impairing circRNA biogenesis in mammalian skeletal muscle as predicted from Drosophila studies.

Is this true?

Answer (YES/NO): NO